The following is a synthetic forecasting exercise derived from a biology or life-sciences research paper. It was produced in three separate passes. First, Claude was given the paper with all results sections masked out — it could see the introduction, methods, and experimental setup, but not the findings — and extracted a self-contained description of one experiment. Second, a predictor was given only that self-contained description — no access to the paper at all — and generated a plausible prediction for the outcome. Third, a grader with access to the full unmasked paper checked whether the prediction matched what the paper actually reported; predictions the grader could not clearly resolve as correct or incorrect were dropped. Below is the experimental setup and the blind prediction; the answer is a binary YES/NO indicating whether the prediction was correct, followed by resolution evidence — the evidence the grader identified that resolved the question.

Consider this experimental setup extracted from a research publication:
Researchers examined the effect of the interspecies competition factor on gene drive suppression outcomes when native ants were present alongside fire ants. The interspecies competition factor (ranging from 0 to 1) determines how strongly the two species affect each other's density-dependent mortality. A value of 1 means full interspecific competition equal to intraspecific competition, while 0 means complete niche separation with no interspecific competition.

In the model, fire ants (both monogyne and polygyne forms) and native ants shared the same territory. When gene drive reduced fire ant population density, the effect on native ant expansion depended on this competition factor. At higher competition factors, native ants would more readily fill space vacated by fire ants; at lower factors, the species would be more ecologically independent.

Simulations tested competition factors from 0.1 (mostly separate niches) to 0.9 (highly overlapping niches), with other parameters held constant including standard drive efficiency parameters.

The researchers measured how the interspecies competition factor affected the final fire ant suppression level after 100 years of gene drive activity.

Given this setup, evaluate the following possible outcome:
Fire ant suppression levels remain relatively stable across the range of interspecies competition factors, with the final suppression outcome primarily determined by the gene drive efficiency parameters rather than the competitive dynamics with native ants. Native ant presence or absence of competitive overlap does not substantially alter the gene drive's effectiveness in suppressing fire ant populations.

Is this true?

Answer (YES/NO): NO